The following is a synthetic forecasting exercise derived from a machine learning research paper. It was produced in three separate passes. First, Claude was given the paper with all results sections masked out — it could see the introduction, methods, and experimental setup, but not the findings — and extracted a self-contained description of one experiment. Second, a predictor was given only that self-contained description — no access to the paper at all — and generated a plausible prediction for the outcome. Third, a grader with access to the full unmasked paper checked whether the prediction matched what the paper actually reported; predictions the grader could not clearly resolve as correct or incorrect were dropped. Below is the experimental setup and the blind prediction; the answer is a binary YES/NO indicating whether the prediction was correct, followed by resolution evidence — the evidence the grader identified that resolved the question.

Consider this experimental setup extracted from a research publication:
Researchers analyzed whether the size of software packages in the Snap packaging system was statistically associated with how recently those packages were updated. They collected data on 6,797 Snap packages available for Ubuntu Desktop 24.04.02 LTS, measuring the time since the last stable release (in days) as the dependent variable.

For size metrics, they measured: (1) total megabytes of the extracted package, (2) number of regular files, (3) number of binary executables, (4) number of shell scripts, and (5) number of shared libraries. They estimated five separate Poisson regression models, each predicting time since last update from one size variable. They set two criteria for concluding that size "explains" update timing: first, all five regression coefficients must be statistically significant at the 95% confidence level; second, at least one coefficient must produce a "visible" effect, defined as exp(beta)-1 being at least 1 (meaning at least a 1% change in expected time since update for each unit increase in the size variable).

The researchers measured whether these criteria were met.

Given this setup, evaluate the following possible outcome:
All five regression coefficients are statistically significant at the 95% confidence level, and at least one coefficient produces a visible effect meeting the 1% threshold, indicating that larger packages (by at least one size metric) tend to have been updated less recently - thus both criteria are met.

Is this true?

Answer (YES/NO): NO